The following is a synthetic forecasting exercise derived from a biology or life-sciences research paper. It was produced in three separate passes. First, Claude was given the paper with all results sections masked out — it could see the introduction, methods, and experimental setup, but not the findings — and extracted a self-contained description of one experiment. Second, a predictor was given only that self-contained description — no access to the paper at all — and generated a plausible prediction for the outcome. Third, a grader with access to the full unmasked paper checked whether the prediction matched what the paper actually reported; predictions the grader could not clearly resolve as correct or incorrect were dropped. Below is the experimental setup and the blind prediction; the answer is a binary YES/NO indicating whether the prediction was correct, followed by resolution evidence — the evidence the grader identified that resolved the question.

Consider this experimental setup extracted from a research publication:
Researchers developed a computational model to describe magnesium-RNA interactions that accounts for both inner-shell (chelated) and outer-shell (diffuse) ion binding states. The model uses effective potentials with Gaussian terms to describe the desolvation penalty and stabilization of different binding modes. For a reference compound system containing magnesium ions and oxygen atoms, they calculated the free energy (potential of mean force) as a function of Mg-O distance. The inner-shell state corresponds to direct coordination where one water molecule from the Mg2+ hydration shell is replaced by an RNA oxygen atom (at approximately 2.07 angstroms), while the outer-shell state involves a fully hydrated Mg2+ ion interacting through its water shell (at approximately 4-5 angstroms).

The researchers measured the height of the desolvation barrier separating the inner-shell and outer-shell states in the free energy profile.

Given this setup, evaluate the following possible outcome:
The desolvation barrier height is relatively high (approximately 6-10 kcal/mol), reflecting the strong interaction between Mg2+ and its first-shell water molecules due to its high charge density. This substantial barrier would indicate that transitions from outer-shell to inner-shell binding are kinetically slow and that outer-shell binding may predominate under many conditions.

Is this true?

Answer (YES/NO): NO